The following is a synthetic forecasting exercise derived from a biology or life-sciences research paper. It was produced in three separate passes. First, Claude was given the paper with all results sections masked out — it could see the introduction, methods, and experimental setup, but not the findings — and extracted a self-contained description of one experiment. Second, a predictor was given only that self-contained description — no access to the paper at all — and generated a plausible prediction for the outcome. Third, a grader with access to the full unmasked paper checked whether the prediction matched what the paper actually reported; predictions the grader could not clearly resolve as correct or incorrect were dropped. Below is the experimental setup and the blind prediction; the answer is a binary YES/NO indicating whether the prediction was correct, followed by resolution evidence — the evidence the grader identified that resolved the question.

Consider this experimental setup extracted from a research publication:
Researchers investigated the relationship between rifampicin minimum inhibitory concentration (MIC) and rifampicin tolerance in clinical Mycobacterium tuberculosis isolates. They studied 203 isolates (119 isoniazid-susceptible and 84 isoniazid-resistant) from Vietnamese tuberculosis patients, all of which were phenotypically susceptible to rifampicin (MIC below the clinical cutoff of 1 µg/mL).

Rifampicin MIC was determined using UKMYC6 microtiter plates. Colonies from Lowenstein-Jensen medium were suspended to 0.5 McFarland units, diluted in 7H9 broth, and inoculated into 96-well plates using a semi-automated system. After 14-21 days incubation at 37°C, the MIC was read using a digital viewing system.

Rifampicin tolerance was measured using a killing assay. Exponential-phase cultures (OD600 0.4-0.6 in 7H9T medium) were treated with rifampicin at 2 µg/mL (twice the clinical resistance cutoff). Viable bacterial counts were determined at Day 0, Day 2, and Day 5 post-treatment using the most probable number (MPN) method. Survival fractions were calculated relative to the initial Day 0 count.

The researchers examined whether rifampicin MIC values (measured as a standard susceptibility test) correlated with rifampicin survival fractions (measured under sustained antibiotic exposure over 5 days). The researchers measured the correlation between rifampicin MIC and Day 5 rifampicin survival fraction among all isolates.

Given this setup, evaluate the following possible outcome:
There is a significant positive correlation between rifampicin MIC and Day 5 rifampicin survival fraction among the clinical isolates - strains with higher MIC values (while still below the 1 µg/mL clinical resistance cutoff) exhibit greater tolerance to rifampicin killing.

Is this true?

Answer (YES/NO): NO